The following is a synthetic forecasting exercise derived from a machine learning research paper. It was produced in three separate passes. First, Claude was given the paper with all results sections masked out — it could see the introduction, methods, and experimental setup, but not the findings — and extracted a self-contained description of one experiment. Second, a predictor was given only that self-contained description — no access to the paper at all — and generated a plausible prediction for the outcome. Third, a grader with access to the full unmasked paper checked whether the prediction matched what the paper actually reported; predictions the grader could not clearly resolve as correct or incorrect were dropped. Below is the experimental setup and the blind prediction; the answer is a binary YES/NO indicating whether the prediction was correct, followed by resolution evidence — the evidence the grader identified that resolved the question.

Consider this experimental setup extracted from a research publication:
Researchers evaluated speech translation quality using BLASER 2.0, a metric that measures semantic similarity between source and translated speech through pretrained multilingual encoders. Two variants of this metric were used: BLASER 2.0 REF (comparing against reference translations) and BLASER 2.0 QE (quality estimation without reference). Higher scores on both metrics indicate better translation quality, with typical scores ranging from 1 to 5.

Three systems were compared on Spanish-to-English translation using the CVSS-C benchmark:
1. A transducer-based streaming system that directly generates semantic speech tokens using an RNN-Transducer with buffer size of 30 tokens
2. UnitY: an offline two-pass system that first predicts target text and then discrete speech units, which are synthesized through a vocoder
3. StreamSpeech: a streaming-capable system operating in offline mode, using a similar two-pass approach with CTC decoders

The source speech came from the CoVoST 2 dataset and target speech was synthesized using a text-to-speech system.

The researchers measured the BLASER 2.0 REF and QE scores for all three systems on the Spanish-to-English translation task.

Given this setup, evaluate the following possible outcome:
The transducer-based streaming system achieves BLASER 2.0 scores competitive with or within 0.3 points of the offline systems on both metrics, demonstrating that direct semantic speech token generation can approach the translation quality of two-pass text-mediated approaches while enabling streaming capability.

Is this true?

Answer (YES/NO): NO